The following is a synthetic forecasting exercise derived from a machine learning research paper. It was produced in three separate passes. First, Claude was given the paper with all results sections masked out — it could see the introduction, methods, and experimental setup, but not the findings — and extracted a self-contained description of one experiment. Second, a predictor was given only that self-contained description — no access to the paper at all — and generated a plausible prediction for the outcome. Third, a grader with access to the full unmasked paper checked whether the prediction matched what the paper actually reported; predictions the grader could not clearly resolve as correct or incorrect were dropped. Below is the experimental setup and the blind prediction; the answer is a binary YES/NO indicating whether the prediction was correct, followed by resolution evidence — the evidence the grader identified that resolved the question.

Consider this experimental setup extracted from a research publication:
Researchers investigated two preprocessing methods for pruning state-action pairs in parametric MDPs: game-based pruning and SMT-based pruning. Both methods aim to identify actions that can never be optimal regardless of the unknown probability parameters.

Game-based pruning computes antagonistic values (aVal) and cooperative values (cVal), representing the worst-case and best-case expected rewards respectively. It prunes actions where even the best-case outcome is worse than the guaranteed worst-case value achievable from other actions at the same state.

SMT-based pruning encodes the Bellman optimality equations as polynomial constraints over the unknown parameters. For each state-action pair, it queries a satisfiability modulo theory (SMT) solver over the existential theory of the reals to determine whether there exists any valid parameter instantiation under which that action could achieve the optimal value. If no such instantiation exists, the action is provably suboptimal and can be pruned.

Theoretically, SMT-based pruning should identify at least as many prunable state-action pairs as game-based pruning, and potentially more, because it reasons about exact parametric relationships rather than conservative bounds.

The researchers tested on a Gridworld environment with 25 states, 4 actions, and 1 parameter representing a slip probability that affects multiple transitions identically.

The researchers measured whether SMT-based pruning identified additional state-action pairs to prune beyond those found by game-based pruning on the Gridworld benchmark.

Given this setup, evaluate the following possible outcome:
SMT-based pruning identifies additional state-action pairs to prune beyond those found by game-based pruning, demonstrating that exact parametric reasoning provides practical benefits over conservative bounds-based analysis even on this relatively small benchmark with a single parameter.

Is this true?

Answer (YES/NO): NO